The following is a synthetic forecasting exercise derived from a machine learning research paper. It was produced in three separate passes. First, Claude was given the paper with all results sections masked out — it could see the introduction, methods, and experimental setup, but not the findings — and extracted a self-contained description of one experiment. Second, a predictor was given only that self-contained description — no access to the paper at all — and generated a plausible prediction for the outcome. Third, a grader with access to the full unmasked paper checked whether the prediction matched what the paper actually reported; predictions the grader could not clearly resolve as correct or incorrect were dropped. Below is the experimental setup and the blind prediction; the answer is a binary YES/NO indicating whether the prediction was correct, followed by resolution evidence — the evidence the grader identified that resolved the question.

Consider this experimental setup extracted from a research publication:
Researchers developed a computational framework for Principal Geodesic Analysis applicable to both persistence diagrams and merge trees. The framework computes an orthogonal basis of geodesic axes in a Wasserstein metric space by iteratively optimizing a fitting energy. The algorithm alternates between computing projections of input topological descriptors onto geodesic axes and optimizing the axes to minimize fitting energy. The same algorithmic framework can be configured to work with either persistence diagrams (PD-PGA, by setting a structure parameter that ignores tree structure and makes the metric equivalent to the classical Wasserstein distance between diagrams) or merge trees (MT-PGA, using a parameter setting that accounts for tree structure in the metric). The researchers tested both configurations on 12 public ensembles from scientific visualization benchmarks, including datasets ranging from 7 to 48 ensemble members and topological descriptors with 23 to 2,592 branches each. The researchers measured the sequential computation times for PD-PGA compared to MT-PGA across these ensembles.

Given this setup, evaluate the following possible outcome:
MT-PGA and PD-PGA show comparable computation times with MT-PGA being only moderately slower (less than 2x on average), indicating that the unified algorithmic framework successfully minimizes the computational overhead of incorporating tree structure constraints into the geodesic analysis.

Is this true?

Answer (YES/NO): YES